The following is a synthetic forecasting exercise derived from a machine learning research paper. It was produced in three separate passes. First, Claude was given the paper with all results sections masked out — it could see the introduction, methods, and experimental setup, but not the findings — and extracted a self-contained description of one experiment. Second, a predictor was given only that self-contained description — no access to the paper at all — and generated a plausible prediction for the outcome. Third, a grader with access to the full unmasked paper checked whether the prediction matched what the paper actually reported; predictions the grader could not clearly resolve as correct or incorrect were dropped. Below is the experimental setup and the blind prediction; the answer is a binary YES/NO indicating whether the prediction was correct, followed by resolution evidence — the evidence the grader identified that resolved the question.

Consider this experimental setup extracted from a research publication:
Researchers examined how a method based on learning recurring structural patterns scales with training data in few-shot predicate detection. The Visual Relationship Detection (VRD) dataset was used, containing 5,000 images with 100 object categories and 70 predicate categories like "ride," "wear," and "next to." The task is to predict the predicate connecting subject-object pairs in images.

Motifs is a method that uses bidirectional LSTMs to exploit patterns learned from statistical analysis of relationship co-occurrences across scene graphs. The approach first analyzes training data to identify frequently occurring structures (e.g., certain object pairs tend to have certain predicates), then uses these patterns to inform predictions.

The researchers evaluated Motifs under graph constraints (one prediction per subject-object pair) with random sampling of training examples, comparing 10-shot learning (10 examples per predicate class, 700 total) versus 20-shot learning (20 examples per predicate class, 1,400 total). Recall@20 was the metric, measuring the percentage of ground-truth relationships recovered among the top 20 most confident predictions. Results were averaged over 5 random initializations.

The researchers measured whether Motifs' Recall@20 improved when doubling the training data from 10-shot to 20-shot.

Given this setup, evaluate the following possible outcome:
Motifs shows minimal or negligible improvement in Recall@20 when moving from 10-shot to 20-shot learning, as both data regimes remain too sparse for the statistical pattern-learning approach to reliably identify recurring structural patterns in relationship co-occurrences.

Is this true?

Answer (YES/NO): YES